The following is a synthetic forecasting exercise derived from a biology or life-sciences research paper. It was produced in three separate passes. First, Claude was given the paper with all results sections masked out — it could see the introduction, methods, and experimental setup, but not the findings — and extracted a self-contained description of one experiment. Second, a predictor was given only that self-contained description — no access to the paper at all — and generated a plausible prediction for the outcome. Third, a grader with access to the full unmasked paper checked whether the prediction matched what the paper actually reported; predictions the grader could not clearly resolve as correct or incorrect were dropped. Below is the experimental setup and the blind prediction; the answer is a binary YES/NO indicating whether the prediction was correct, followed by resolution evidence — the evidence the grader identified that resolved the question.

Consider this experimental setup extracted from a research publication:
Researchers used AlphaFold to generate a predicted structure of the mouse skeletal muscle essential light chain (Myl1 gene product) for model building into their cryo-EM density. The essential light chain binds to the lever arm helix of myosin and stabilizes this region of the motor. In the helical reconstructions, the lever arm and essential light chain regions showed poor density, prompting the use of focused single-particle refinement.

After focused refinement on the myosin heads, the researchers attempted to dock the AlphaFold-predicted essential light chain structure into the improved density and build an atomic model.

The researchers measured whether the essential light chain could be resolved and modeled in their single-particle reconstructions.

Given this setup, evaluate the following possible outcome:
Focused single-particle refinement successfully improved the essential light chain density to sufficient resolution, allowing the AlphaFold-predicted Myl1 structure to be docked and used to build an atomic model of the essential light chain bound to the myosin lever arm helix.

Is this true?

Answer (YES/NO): YES